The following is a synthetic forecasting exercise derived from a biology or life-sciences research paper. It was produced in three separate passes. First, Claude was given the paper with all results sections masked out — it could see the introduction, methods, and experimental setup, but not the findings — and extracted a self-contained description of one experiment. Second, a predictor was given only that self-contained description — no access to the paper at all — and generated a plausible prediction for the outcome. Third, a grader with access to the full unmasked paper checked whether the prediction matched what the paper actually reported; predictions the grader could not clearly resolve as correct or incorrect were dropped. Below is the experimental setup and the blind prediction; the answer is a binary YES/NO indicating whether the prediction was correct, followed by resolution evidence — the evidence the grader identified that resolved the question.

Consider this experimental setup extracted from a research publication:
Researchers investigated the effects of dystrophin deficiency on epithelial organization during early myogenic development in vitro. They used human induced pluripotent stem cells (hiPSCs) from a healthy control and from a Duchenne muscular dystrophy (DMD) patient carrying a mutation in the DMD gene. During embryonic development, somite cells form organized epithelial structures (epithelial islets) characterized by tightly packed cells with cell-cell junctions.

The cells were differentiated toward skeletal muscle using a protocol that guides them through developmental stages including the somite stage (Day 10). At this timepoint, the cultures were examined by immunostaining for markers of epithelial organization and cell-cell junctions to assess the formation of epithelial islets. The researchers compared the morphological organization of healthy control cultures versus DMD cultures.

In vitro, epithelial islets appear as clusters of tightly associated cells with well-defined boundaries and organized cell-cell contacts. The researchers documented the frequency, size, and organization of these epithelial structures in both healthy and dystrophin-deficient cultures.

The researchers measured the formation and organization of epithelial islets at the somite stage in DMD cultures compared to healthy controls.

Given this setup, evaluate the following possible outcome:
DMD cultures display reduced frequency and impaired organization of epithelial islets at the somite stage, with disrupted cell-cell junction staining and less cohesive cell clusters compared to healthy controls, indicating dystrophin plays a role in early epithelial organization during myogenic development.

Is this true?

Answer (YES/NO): YES